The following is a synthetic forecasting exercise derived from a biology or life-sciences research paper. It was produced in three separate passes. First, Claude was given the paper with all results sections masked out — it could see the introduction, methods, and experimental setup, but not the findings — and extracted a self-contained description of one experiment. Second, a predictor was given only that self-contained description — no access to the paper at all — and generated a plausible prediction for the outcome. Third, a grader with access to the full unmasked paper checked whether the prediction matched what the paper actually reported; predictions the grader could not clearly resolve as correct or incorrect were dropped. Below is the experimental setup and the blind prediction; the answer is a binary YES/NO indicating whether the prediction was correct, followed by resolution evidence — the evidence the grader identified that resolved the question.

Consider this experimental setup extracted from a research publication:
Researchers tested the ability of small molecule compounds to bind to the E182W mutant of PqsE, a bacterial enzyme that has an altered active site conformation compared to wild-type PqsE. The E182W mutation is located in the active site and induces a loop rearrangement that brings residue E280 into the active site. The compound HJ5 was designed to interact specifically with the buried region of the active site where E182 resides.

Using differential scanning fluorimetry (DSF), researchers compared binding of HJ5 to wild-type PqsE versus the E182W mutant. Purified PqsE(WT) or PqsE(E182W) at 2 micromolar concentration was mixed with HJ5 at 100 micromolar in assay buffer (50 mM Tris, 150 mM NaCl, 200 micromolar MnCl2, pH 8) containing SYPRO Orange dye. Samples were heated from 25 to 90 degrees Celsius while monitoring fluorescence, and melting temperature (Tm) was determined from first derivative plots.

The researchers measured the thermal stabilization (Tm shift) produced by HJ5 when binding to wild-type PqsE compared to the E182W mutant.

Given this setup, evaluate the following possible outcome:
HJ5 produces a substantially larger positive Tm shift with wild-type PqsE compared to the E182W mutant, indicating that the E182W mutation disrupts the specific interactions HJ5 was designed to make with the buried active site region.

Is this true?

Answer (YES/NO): YES